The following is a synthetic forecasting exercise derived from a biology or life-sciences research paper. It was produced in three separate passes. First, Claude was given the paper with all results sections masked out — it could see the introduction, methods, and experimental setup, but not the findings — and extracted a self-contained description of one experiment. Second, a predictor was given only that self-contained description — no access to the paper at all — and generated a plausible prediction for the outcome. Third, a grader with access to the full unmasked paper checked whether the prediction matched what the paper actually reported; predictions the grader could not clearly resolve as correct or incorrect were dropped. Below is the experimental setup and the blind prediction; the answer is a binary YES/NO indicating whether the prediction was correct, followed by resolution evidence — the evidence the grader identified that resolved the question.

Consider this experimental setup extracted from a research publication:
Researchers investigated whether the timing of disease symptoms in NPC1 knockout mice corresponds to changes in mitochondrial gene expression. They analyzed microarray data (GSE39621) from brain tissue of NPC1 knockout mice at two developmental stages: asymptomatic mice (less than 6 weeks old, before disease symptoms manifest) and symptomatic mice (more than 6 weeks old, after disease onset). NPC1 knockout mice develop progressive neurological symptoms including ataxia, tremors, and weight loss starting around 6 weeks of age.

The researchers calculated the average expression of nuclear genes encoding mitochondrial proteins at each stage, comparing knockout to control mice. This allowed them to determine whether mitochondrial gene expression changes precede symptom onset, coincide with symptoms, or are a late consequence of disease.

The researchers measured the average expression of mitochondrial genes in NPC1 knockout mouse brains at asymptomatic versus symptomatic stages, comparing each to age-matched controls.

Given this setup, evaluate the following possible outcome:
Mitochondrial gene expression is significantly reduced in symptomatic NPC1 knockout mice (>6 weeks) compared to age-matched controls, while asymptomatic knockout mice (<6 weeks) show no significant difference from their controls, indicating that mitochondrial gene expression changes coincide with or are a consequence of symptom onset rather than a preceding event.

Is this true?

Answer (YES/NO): NO